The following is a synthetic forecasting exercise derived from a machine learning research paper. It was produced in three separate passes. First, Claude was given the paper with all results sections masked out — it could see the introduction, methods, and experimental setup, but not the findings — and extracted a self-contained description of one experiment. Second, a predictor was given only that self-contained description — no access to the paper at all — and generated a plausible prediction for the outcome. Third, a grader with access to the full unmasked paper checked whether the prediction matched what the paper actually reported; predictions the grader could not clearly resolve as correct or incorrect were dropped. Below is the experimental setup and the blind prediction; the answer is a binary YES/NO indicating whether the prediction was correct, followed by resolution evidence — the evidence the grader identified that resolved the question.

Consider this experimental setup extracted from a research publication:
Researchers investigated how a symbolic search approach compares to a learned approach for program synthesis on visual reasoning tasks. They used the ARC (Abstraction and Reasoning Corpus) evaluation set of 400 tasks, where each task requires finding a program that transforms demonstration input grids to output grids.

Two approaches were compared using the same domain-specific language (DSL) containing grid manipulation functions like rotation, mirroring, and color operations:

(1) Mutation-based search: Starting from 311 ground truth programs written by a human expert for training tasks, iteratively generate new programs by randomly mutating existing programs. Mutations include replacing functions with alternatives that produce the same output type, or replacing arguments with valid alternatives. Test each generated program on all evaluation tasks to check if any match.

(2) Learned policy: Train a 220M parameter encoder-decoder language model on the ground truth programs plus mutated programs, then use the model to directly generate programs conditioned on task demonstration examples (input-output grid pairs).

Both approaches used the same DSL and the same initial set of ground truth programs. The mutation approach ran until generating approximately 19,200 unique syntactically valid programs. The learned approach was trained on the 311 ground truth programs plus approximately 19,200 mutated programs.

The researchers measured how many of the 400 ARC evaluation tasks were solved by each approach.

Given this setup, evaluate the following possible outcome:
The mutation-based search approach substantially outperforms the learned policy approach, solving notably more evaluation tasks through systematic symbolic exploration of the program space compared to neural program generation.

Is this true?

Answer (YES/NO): NO